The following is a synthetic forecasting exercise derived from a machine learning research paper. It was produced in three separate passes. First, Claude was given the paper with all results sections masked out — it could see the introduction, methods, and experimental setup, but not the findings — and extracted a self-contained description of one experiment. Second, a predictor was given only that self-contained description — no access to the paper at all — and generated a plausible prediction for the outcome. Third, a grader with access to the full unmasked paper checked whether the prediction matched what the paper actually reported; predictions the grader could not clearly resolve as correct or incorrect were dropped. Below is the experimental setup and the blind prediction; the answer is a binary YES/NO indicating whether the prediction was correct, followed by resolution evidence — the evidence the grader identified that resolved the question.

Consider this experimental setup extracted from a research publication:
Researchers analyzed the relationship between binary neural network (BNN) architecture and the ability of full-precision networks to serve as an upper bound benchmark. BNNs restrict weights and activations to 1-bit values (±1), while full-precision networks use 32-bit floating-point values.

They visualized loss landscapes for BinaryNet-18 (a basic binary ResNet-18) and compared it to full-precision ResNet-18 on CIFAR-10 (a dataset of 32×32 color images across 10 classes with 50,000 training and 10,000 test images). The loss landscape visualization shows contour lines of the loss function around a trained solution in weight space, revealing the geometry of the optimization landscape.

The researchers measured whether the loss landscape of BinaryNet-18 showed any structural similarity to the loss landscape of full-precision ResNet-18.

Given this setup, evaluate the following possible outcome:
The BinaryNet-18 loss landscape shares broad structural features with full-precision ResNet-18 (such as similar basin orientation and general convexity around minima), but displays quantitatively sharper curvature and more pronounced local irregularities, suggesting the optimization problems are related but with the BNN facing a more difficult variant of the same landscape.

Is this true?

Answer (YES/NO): NO